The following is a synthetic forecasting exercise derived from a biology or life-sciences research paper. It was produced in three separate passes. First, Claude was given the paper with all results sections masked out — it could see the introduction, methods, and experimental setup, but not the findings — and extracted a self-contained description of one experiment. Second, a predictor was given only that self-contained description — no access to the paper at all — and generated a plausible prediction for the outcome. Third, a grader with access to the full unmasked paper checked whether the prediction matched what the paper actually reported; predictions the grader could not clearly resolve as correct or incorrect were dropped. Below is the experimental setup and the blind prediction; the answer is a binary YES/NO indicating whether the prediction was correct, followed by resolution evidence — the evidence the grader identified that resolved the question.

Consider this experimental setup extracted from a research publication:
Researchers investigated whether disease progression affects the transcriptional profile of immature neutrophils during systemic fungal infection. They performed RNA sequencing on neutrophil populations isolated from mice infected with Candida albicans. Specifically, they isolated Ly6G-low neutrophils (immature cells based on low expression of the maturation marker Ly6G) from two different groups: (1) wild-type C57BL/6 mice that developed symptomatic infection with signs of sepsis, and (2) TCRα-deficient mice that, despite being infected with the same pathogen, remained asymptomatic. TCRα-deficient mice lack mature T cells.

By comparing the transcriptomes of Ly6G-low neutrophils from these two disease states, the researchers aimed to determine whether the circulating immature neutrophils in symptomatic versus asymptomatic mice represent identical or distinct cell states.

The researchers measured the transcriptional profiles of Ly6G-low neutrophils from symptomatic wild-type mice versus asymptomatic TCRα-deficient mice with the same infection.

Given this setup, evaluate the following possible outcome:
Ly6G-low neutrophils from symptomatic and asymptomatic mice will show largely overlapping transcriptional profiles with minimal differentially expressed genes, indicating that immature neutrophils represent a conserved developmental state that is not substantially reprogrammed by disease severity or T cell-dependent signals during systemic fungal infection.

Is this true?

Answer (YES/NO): NO